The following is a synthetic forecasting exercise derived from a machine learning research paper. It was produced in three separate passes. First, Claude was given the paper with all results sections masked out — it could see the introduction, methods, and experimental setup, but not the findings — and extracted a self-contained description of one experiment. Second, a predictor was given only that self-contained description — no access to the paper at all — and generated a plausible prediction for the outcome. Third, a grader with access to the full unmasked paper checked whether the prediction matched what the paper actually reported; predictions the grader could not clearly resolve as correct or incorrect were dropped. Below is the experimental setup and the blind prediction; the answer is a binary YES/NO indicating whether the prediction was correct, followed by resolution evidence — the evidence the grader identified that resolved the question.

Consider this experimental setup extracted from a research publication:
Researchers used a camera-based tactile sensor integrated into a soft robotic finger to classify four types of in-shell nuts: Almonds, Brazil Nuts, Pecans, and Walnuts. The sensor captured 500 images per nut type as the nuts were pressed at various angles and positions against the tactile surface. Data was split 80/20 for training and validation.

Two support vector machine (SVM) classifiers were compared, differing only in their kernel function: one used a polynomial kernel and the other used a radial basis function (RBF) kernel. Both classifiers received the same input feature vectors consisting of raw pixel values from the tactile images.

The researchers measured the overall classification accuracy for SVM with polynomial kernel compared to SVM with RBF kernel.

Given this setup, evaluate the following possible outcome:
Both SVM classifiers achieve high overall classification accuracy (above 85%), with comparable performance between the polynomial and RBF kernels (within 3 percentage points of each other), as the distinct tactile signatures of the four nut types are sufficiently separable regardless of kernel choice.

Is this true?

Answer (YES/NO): NO